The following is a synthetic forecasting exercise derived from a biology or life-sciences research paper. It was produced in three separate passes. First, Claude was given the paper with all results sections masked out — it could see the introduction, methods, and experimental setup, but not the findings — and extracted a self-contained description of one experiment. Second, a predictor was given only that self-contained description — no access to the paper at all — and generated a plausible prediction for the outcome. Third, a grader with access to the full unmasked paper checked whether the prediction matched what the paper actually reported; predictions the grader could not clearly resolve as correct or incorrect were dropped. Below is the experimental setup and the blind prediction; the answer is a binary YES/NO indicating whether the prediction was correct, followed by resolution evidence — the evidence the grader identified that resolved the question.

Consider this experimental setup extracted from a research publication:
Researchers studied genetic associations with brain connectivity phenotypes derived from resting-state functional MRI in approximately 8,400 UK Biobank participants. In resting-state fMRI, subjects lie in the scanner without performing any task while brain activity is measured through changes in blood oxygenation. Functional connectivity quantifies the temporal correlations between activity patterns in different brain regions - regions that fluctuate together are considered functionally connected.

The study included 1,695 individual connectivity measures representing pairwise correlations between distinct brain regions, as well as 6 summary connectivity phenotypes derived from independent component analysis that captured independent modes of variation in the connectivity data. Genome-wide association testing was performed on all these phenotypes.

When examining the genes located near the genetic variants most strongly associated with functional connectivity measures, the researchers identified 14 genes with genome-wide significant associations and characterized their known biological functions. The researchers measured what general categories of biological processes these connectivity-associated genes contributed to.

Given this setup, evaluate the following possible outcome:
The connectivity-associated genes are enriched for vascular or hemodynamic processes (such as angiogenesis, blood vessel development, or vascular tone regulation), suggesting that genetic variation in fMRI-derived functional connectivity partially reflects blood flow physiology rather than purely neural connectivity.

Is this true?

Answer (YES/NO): NO